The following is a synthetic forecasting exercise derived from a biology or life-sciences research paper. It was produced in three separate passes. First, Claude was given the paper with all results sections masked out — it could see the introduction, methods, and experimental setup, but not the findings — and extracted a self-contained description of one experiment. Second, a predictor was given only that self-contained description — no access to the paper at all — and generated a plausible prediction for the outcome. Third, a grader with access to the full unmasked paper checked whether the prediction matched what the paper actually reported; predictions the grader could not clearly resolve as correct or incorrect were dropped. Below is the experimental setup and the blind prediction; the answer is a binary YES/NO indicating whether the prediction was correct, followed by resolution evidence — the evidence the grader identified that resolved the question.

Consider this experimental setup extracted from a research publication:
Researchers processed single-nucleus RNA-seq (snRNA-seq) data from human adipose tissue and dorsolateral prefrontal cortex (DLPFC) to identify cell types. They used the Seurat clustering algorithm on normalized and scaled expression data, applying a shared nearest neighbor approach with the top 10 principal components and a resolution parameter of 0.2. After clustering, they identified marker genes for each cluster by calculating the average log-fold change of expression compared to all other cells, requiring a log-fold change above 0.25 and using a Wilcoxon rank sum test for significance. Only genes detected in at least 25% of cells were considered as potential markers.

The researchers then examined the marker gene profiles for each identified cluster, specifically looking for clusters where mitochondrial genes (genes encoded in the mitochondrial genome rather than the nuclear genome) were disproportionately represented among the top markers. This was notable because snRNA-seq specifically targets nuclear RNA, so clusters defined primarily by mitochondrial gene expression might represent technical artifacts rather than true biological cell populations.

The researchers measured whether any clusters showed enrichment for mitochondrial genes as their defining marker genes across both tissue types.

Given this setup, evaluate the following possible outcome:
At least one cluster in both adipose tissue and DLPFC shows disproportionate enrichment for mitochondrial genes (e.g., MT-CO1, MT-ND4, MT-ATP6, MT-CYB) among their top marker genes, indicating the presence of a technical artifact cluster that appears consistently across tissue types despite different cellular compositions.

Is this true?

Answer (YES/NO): YES